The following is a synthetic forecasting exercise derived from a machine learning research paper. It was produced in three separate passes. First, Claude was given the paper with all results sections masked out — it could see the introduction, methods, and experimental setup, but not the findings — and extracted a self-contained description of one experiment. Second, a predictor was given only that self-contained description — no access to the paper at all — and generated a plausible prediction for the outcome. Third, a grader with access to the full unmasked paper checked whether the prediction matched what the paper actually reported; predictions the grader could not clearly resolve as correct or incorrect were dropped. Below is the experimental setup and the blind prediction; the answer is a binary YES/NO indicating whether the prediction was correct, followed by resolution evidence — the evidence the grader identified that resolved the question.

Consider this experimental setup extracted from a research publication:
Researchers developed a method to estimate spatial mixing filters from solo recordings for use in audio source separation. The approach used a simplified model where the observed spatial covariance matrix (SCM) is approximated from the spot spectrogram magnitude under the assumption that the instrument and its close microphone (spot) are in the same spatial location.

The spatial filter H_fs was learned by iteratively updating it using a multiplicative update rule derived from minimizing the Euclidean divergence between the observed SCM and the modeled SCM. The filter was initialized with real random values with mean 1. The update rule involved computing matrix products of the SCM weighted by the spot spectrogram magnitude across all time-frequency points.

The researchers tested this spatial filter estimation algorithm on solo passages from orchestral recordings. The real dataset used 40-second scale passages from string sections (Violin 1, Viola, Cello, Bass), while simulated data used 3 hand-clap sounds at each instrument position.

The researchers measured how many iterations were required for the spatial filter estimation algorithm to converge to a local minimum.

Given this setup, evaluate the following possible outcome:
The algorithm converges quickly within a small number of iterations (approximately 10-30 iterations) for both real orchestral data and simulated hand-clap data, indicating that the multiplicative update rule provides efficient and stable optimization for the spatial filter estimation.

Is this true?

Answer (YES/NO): NO